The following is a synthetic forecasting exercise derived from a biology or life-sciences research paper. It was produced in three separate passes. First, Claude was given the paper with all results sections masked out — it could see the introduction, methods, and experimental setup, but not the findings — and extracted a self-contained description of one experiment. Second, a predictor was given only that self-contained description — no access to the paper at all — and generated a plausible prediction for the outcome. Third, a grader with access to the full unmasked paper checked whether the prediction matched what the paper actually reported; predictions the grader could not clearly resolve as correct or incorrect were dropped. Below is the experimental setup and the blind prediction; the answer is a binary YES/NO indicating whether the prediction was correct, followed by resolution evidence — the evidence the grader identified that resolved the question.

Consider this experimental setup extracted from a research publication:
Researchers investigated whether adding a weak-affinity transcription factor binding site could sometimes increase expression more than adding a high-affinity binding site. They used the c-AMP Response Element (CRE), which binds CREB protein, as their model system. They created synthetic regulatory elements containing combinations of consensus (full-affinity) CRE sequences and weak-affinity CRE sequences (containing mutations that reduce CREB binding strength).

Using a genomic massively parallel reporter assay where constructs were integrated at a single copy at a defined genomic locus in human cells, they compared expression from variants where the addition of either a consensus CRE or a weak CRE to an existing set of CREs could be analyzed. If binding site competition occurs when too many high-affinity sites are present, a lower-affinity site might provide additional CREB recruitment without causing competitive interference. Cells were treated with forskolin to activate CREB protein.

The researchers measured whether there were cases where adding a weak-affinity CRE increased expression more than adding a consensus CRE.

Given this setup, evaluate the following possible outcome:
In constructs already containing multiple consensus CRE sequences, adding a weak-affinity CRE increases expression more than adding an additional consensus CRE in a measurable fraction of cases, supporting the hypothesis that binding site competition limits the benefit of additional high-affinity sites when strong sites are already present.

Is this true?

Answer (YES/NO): YES